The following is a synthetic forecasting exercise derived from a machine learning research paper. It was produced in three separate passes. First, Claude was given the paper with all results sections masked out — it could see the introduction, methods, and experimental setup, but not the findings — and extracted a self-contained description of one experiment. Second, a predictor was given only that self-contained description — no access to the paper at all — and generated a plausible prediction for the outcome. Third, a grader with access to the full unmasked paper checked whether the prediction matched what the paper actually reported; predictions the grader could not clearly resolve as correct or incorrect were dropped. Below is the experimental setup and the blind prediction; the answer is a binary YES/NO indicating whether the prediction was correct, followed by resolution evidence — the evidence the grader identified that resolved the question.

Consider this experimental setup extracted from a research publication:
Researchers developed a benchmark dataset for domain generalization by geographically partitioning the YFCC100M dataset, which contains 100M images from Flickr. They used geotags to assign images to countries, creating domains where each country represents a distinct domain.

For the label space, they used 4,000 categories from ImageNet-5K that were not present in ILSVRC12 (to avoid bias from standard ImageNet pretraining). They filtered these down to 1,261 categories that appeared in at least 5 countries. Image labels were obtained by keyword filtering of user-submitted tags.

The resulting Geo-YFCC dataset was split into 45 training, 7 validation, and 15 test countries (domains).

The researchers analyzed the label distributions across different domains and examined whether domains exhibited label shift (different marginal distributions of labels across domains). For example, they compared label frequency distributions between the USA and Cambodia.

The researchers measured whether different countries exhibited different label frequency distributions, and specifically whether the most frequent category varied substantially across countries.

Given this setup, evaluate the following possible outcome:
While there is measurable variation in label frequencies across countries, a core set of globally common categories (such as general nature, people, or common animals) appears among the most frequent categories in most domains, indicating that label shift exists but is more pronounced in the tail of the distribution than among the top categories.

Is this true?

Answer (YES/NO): NO